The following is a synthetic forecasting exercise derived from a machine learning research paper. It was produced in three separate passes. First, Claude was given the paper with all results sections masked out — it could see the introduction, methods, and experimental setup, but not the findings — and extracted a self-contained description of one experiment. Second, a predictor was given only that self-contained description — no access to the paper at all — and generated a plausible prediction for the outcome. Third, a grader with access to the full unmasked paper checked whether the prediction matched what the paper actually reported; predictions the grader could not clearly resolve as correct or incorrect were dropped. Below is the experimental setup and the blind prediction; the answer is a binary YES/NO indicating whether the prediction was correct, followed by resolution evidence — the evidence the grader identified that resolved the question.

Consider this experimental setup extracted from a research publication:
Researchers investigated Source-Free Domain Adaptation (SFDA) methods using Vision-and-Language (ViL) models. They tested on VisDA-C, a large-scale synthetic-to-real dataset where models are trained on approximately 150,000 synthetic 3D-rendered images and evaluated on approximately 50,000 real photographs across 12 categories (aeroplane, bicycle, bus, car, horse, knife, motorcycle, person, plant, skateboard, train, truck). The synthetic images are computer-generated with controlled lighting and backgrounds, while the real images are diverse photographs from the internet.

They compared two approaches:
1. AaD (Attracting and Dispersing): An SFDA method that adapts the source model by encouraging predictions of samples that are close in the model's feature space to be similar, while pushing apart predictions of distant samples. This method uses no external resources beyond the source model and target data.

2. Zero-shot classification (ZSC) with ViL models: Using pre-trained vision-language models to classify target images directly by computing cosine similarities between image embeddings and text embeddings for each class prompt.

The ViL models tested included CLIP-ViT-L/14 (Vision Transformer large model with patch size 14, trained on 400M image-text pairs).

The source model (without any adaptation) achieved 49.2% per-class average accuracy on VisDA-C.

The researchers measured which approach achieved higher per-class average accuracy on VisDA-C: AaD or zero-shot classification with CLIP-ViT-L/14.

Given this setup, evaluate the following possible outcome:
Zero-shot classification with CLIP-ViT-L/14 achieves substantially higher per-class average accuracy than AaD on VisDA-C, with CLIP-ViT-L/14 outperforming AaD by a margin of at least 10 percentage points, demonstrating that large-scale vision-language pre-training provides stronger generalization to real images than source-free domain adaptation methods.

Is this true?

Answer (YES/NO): NO